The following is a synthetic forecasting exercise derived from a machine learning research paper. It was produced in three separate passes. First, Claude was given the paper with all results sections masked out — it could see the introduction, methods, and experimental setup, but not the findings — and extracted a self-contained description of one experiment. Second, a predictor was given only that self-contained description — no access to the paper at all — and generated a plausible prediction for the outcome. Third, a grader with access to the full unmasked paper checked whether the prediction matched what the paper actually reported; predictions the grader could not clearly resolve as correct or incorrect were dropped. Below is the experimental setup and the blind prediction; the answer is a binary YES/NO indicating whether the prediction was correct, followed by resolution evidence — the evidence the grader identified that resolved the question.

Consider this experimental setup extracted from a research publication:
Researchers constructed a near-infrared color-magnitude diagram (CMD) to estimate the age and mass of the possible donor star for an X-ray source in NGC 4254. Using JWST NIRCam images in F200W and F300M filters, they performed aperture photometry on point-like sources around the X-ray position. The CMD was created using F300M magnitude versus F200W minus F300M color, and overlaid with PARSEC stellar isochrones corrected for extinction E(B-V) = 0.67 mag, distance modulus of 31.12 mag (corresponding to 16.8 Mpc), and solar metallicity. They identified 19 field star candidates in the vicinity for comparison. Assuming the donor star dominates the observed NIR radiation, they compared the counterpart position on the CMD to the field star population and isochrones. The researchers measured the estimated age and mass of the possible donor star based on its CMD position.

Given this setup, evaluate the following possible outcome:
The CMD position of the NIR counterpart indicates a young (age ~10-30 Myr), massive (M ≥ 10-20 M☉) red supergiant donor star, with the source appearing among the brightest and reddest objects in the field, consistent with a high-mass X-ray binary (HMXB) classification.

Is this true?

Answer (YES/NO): NO